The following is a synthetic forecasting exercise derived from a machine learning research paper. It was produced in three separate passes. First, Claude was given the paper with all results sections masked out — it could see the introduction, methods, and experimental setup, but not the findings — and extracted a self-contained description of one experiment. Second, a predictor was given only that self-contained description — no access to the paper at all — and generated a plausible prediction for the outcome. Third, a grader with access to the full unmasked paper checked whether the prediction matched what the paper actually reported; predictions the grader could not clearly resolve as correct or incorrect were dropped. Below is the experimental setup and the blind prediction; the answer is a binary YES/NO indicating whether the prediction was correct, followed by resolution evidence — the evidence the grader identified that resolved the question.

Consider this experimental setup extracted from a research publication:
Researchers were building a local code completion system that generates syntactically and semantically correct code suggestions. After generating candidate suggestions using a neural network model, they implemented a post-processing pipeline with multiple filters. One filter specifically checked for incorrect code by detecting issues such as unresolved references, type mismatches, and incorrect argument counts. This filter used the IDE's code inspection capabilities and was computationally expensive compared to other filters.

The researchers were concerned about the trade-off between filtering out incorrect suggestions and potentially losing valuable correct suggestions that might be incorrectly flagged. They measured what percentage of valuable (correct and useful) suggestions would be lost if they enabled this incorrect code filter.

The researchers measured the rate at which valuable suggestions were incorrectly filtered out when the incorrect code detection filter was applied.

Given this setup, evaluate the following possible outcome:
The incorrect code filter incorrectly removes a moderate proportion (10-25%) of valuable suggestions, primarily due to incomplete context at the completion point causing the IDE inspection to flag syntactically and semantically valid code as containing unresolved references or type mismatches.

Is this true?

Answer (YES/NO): NO